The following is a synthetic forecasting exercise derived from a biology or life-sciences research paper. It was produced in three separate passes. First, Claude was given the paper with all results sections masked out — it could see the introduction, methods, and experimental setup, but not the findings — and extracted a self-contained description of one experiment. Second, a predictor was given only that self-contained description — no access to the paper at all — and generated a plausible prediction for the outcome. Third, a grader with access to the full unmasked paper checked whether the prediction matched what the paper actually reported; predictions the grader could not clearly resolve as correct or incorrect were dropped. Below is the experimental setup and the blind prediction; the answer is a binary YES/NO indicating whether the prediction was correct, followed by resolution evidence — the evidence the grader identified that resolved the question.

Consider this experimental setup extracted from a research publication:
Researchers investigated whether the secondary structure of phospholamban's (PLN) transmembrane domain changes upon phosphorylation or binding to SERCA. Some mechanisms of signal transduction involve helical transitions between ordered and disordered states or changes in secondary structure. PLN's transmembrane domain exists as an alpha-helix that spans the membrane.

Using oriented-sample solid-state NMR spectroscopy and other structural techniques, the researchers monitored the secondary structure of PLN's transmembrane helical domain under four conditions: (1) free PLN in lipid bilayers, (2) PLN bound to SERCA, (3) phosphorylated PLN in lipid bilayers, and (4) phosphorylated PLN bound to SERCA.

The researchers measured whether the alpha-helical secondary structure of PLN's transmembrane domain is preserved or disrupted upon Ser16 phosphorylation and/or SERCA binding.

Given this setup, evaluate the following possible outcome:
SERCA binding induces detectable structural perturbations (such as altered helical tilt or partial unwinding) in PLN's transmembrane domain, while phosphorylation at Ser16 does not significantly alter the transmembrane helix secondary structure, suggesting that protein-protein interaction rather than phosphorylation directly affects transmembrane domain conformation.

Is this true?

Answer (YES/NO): NO